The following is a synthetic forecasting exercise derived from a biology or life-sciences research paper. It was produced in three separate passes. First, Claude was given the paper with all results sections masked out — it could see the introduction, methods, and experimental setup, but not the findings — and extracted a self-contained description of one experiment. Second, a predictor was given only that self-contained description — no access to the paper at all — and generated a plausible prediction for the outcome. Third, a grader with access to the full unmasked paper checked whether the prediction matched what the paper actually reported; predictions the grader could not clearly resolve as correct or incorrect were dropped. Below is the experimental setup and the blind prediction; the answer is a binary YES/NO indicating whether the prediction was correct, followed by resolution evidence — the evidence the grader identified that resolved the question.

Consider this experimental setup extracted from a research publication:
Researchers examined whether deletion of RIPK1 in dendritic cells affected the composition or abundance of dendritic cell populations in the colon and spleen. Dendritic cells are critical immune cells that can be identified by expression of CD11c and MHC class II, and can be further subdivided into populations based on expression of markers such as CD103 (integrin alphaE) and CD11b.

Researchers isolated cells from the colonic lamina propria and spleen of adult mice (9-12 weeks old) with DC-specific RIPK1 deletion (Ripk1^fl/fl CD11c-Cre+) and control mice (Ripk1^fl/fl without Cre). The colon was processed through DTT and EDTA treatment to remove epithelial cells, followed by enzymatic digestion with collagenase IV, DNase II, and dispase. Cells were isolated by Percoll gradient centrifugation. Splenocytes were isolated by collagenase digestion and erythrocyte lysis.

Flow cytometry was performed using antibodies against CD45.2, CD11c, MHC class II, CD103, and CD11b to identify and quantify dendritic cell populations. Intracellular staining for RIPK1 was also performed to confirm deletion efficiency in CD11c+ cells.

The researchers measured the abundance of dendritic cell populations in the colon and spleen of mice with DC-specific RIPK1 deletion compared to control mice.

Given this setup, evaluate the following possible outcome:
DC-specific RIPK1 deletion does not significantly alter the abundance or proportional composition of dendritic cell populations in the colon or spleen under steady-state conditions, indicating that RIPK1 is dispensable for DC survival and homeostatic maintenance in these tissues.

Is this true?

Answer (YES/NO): NO